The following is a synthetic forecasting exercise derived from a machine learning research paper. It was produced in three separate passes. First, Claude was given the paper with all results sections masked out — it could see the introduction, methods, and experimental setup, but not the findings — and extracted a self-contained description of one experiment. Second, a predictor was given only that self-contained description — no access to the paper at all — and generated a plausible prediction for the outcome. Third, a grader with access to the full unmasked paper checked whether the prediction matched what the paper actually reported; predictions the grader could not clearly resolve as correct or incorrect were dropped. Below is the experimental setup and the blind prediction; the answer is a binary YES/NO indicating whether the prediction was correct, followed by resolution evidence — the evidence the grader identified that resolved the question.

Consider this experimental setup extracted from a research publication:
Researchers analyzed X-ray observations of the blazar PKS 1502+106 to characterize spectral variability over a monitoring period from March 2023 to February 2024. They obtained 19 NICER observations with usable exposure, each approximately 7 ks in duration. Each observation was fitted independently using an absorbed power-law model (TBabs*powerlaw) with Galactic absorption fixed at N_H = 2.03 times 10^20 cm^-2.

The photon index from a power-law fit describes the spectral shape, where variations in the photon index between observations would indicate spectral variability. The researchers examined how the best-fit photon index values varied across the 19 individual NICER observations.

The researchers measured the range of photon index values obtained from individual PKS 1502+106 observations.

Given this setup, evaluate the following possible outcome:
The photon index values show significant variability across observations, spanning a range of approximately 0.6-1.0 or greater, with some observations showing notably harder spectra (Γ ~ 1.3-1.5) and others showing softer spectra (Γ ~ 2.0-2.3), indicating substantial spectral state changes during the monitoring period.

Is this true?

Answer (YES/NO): YES